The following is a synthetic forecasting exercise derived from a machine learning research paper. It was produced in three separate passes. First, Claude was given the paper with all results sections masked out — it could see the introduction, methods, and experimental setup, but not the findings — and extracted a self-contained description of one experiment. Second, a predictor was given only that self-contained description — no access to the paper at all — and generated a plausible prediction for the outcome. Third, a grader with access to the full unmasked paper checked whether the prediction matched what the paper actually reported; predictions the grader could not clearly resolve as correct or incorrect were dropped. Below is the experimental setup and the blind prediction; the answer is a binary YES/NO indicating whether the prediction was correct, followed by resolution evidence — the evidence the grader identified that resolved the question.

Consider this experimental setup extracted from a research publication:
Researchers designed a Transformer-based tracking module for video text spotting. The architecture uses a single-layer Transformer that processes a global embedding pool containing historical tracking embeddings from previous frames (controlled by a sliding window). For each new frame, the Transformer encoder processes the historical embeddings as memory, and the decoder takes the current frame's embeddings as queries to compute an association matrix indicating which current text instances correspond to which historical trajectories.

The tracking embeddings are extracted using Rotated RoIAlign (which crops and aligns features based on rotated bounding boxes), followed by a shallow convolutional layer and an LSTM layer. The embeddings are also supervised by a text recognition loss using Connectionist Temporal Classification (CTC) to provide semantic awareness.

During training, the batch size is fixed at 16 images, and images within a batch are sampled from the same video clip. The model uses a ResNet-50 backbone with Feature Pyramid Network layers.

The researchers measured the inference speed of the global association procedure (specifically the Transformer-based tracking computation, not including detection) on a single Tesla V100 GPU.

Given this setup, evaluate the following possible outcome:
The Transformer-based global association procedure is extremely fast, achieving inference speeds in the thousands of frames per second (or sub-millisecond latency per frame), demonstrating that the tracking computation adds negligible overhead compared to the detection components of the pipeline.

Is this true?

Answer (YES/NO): NO